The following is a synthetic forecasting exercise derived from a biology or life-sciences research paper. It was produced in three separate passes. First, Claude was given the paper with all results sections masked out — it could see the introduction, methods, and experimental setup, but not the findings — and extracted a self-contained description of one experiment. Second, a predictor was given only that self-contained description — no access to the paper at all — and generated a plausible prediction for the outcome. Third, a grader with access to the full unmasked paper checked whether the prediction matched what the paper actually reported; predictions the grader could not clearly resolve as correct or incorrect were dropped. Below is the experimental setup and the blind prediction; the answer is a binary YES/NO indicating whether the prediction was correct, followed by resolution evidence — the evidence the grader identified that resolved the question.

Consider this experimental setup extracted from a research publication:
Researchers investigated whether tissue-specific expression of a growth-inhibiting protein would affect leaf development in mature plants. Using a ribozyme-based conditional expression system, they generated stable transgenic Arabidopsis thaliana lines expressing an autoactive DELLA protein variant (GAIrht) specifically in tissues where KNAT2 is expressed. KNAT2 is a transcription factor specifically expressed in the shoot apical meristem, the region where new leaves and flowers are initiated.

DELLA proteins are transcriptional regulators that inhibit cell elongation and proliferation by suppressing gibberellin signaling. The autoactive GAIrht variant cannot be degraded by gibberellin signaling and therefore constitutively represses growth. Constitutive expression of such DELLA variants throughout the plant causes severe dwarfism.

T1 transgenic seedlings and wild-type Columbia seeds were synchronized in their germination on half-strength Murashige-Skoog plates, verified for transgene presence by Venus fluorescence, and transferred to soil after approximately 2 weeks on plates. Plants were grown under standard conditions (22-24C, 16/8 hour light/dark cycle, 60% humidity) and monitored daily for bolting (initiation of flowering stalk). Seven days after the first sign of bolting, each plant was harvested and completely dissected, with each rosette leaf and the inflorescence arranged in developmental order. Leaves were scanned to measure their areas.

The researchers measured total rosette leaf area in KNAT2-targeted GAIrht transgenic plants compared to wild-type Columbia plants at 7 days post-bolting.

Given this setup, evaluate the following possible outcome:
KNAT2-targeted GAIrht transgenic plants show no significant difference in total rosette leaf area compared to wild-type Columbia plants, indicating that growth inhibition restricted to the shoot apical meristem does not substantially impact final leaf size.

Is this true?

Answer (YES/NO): YES